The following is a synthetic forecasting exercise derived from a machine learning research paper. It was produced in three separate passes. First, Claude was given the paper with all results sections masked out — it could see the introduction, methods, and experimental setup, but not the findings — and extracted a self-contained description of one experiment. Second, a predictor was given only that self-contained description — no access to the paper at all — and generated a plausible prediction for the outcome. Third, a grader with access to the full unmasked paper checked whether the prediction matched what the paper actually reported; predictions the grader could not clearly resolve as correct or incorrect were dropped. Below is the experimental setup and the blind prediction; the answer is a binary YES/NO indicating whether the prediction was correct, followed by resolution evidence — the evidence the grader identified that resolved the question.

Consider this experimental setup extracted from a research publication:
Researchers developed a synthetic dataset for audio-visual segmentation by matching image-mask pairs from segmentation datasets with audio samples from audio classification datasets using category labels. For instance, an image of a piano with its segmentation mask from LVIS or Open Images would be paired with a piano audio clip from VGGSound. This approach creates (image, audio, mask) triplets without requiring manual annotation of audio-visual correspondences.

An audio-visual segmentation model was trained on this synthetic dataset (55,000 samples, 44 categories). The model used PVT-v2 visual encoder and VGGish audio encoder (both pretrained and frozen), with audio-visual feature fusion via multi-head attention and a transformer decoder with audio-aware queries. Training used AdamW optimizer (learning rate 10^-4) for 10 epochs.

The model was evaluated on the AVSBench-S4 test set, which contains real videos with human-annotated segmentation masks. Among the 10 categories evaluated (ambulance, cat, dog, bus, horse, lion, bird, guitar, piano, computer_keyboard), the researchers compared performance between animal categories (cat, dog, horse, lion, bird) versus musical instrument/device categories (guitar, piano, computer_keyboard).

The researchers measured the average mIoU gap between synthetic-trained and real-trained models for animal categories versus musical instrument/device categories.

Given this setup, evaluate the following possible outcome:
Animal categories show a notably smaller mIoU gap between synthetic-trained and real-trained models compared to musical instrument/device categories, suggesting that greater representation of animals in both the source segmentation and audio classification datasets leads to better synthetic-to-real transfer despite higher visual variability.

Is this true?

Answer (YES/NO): NO